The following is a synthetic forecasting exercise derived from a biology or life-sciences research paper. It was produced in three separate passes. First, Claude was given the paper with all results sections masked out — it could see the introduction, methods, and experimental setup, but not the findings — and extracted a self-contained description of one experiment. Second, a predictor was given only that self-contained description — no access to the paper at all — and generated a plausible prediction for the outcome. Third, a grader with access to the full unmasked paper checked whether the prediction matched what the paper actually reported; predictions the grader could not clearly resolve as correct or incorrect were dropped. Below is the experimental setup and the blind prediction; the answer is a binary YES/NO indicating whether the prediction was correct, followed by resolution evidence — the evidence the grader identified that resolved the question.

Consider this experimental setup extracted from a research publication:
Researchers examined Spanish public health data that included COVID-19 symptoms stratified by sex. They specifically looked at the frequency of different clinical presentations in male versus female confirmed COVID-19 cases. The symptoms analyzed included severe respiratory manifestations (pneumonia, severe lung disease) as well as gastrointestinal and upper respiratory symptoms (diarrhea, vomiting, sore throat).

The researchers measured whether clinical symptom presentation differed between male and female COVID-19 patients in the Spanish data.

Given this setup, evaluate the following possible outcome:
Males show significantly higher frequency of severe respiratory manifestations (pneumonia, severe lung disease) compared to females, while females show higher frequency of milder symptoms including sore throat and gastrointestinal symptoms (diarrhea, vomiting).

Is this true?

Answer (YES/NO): YES